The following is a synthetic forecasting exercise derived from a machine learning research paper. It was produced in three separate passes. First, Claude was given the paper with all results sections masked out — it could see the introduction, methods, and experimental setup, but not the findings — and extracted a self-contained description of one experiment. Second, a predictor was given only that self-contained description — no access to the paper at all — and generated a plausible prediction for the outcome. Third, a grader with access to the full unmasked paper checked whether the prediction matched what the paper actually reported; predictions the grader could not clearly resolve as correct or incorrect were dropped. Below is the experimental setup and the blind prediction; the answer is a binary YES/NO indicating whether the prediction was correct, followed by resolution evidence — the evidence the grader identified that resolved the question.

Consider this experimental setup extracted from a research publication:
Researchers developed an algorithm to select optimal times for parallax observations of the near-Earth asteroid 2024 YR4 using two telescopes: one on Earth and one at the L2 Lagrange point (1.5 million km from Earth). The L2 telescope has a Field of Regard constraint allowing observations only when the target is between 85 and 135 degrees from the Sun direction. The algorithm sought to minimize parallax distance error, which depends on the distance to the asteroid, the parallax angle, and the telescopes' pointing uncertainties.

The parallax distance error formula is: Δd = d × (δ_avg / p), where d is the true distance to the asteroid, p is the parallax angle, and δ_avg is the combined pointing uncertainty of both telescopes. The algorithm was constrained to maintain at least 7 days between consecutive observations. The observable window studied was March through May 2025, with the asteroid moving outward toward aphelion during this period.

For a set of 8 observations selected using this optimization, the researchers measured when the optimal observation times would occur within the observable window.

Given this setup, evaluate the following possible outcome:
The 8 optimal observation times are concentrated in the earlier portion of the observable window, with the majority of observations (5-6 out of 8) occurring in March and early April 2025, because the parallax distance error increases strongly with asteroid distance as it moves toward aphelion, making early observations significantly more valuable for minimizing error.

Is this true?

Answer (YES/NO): YES